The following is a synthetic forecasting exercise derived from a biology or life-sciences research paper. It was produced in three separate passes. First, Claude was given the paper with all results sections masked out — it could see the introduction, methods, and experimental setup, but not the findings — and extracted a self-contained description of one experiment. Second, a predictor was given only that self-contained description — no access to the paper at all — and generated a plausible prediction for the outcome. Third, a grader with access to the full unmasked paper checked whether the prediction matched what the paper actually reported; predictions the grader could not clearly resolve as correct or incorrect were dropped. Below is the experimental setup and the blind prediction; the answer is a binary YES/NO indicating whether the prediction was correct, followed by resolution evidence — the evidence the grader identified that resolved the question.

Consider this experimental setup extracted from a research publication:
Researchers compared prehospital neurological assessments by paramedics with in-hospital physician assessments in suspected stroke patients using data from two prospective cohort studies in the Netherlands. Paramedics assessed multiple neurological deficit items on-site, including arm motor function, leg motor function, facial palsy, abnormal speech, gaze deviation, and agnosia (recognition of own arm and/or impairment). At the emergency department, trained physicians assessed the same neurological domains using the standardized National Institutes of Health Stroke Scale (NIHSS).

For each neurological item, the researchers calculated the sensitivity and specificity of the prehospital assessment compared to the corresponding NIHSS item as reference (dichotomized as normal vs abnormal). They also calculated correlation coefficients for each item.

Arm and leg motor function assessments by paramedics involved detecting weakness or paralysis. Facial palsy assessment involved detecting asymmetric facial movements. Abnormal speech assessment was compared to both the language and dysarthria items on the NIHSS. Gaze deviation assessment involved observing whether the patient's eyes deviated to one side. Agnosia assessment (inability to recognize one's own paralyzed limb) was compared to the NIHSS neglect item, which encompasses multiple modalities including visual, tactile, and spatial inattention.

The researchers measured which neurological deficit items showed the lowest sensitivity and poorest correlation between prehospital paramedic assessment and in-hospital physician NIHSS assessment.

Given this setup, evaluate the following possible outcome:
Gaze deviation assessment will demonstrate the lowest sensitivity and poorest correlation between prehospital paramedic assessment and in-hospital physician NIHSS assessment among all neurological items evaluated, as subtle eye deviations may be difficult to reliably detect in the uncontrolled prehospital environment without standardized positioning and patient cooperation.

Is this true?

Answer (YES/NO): NO